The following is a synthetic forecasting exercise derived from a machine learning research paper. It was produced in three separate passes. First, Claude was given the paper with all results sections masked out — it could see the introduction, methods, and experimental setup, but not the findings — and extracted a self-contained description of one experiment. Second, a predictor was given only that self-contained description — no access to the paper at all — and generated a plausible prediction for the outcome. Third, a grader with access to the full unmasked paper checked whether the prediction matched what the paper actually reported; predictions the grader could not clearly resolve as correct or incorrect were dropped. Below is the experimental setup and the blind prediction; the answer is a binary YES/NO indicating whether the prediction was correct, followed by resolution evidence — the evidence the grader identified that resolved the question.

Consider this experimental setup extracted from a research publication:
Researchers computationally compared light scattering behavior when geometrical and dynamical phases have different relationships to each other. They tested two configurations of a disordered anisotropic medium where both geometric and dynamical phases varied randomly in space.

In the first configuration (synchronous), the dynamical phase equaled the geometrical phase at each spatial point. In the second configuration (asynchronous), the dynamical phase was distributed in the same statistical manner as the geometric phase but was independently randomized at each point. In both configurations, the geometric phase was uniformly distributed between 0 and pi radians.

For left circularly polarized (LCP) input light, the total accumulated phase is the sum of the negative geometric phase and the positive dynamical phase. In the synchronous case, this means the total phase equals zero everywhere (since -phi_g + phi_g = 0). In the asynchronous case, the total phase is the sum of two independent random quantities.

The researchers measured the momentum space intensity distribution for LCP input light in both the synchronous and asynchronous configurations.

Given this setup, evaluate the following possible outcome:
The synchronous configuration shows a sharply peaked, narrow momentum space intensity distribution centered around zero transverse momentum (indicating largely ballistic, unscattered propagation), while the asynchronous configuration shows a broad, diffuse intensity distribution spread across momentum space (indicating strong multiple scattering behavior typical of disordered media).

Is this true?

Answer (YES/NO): YES